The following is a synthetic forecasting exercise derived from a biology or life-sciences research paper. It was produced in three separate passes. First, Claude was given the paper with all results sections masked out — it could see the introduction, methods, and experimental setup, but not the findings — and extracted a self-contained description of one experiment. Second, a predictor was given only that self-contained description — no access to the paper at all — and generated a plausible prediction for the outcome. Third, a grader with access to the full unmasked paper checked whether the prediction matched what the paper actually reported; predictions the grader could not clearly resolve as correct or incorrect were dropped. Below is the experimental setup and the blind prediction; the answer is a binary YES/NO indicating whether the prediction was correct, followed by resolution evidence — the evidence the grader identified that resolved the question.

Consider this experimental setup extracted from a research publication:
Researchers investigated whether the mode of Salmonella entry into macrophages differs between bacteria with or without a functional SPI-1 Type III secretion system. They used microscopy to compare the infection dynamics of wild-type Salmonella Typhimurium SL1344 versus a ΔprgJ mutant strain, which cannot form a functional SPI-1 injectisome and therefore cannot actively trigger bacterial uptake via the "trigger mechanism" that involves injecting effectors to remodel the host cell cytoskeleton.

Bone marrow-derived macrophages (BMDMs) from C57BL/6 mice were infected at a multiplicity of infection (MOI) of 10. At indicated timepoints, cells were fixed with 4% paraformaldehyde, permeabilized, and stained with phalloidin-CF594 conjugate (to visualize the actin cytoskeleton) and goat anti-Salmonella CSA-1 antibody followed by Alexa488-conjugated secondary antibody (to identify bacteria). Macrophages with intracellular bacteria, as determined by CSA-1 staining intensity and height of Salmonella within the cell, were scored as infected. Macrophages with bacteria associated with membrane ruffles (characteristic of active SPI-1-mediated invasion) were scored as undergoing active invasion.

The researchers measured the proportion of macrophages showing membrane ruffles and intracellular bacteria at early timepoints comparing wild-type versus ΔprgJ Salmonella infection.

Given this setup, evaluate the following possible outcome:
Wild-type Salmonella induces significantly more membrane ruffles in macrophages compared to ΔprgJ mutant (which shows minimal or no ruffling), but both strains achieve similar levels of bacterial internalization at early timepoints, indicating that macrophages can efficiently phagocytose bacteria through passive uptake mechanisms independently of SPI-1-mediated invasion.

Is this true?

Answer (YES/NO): NO